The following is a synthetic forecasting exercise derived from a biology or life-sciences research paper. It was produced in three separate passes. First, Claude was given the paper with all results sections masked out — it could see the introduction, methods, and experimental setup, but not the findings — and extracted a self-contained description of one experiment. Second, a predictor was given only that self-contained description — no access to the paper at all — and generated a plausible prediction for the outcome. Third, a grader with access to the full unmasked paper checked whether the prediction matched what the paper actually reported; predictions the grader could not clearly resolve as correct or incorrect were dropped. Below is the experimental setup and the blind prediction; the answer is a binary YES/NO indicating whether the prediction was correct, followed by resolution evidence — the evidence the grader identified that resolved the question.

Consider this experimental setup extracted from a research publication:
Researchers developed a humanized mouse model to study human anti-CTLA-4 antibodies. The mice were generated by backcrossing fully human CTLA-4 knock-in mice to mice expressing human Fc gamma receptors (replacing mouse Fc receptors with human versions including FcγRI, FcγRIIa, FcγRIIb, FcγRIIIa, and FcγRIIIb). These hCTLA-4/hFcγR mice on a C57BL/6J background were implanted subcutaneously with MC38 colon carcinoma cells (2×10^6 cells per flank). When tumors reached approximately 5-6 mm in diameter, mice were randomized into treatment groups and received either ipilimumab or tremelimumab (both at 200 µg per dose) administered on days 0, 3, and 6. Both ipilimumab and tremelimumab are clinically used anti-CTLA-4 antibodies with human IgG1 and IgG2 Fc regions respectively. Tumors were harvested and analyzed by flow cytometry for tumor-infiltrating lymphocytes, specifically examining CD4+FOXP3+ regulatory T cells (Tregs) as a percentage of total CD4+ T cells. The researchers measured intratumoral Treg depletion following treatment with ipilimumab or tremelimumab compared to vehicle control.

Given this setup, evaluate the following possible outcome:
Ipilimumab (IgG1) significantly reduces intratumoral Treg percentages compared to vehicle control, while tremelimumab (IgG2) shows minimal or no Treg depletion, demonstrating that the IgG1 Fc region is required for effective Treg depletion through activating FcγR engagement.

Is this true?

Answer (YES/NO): YES